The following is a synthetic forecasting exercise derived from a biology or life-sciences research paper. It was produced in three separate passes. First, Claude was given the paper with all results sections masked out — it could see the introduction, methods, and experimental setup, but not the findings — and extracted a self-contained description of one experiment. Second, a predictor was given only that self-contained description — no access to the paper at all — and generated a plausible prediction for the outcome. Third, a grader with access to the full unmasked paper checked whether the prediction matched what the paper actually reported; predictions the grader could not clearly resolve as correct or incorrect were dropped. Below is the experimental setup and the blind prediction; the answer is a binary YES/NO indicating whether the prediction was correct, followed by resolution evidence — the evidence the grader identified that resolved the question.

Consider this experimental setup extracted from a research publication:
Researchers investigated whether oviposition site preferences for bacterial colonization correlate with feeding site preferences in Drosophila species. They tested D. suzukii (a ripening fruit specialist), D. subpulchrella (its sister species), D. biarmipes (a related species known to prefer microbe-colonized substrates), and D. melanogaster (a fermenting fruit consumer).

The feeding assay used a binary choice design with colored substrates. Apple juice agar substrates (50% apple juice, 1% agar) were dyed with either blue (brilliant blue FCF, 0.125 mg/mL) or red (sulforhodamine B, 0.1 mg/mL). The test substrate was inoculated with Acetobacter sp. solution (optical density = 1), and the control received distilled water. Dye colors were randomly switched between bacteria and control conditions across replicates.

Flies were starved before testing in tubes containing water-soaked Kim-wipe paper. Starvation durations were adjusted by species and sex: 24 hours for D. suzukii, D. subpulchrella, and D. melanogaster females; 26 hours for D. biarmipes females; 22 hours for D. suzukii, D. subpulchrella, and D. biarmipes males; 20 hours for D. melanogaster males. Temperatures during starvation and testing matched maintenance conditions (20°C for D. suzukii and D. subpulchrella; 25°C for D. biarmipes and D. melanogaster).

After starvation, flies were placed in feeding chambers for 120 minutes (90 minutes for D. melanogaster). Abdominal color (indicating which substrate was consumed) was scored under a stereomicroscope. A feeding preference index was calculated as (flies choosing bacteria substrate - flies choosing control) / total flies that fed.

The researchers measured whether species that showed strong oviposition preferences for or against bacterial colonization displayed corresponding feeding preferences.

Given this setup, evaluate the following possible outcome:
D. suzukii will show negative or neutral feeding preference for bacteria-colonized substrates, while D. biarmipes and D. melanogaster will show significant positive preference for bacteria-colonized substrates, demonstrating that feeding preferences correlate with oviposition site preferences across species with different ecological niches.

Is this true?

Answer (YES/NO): NO